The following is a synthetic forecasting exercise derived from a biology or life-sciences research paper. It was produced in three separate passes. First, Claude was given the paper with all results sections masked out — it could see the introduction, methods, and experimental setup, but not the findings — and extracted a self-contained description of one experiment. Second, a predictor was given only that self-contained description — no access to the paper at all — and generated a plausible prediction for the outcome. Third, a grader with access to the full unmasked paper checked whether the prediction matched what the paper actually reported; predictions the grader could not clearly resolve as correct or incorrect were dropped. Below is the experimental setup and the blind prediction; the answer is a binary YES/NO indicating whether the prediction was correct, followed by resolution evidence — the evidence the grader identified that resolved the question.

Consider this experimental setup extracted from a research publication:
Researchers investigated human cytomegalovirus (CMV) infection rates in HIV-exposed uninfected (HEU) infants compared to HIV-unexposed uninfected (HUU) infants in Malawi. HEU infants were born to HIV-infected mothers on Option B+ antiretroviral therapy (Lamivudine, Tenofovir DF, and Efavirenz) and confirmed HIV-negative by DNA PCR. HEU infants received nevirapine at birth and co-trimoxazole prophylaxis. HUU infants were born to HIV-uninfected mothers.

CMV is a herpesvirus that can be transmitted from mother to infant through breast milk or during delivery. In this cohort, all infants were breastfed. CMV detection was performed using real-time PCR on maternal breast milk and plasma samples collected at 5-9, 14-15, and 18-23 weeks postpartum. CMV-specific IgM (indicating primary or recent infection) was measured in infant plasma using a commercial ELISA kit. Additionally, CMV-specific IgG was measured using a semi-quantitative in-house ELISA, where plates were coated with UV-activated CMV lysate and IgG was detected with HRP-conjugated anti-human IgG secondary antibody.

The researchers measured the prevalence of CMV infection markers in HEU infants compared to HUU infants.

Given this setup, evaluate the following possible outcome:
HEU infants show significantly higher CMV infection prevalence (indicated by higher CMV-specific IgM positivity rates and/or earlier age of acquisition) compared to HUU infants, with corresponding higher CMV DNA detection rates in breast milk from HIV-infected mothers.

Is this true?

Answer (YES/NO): NO